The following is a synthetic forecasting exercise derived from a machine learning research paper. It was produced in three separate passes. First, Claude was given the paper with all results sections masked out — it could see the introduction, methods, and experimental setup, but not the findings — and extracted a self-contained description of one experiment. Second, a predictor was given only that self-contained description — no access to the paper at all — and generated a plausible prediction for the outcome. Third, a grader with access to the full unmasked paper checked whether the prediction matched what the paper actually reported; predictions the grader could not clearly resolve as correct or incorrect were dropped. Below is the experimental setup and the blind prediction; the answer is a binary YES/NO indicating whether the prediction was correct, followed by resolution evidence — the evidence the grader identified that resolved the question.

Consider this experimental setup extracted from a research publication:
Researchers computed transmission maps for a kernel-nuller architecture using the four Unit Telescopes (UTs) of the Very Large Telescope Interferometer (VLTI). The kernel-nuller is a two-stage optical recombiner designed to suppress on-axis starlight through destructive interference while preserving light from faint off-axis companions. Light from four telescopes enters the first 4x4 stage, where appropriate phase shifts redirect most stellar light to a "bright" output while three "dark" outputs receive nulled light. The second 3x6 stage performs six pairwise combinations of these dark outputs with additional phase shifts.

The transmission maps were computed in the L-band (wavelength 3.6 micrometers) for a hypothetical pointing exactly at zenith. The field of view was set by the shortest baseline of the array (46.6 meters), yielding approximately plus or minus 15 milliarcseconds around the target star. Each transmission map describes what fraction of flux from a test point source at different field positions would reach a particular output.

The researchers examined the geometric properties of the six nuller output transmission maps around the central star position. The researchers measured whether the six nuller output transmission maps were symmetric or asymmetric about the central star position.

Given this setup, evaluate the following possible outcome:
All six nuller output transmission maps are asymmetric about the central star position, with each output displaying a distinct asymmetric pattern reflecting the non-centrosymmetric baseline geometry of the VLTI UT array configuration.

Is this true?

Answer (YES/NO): YES